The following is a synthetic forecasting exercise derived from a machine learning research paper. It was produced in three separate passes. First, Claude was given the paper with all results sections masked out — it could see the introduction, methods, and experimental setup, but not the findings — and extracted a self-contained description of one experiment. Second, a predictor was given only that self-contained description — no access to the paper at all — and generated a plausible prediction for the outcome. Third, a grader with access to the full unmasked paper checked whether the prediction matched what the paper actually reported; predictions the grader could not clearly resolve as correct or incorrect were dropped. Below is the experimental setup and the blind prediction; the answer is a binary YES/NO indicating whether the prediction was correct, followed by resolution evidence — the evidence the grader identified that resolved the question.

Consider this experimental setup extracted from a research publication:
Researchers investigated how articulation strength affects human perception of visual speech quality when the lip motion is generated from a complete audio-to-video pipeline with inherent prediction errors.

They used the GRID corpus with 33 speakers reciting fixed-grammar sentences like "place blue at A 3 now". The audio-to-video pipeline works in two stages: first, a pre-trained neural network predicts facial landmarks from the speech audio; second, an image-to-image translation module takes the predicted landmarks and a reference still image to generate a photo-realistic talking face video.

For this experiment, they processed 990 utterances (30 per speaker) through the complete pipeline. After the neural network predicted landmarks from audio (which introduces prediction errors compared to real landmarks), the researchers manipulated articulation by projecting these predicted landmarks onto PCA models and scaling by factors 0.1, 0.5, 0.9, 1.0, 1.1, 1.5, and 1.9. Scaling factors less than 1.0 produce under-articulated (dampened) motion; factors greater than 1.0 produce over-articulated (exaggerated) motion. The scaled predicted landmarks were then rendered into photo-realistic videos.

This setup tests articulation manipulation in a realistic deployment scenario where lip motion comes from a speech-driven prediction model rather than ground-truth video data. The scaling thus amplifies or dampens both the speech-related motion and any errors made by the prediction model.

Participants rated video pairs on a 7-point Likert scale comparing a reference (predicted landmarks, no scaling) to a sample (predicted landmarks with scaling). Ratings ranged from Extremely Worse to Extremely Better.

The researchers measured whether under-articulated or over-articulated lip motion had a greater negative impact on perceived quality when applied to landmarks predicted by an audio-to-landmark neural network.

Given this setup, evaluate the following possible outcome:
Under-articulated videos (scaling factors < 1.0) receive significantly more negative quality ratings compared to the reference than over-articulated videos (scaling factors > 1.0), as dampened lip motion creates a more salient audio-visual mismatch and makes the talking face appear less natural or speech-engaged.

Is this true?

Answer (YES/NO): YES